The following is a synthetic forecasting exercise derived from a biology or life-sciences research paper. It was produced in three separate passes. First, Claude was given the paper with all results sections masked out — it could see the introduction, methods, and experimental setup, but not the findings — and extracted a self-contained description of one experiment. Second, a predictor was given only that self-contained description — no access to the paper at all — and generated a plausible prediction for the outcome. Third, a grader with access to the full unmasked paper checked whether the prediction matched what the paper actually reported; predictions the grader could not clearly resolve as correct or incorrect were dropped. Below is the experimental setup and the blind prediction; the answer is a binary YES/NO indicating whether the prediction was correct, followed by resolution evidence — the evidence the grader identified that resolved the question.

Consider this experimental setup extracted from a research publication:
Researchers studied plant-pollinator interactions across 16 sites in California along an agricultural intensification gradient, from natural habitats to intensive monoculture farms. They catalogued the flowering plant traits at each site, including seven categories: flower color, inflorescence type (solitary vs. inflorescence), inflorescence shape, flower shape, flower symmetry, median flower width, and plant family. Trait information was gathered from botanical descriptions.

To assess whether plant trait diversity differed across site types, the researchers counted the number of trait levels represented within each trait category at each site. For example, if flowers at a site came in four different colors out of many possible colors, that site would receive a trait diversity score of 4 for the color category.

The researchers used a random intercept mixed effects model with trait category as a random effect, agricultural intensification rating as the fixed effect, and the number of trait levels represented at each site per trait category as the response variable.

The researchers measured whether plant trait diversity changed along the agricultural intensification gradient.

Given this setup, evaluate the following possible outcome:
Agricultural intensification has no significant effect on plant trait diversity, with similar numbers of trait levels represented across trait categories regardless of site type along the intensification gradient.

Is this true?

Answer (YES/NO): NO